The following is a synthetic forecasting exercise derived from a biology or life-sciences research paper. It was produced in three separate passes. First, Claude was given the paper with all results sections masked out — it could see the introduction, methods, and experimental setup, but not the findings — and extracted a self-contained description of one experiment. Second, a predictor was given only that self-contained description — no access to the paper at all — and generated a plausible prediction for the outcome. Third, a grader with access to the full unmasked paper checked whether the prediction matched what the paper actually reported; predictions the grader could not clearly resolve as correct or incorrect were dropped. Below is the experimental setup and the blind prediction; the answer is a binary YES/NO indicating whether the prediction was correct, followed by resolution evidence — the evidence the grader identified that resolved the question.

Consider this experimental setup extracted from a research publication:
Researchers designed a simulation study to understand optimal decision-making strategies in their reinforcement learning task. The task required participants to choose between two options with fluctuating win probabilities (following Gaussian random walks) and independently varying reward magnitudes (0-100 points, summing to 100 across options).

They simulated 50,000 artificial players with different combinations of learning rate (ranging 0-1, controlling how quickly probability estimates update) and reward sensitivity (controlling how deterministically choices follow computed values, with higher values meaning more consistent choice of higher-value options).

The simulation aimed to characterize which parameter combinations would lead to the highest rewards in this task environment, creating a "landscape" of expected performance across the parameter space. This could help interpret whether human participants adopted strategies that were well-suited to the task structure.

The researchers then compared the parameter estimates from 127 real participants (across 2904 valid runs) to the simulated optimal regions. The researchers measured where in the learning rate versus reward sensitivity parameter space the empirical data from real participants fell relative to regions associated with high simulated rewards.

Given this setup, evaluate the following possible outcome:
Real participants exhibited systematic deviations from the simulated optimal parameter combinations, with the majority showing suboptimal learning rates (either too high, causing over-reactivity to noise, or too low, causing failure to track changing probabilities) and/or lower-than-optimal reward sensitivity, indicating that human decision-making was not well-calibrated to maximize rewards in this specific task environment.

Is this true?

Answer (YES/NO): NO